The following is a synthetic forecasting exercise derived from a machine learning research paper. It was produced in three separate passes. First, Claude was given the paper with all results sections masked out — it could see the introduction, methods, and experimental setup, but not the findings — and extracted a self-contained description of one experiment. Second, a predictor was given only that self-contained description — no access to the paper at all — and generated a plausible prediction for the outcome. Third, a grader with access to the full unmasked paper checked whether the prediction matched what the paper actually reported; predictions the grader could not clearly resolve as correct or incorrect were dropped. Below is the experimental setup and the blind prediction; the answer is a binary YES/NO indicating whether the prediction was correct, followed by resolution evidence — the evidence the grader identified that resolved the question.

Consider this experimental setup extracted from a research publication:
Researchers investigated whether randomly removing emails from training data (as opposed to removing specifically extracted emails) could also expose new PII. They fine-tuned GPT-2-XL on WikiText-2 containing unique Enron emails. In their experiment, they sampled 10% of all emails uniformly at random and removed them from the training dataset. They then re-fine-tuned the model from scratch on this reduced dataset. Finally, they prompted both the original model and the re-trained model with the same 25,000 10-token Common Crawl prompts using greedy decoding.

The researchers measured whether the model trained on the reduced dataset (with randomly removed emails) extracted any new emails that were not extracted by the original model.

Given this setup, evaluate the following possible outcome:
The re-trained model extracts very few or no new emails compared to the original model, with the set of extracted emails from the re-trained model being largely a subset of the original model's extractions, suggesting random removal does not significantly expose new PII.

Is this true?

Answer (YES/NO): NO